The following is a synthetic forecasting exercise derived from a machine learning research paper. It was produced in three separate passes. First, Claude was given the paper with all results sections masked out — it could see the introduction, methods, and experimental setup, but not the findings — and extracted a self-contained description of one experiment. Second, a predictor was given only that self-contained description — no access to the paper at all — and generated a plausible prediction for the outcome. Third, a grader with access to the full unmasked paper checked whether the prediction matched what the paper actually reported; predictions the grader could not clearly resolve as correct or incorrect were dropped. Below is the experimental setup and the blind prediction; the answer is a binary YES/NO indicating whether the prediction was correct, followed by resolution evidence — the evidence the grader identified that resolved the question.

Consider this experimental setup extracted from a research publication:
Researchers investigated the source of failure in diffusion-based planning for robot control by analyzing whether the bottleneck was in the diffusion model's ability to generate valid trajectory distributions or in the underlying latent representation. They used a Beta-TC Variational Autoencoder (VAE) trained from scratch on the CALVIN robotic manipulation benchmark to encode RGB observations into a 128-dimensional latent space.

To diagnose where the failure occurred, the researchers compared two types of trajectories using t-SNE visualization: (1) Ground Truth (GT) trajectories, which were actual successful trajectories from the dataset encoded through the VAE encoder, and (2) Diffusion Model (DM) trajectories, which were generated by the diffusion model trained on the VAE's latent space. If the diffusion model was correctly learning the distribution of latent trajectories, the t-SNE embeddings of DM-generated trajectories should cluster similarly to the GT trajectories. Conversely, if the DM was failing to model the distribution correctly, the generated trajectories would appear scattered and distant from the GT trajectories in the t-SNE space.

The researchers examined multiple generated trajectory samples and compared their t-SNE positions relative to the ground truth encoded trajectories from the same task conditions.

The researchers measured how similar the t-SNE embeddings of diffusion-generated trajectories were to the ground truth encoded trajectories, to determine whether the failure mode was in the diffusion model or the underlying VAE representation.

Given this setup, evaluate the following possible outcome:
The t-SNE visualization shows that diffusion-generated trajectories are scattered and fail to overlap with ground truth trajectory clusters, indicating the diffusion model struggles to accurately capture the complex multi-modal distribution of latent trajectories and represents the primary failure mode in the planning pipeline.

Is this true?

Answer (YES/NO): NO